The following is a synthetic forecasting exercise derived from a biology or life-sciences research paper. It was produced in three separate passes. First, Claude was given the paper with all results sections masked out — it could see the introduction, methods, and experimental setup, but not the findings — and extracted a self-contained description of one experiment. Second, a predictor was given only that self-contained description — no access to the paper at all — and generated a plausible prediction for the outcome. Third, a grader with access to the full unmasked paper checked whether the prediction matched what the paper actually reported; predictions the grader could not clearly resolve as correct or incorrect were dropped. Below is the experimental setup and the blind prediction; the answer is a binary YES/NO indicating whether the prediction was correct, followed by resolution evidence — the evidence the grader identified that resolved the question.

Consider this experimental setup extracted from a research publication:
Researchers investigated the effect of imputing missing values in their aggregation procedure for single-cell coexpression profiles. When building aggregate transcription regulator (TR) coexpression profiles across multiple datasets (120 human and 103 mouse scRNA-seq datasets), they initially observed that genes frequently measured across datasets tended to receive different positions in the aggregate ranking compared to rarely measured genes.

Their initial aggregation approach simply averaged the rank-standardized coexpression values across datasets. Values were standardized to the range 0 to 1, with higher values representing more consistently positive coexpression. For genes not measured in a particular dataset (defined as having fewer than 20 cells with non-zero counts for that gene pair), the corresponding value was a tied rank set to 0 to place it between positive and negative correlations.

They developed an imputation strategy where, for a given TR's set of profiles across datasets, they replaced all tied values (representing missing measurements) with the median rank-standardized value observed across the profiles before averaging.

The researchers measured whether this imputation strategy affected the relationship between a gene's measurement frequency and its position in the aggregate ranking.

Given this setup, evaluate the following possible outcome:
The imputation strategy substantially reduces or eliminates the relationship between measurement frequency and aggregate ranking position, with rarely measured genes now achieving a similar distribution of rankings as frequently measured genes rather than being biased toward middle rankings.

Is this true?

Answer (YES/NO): NO